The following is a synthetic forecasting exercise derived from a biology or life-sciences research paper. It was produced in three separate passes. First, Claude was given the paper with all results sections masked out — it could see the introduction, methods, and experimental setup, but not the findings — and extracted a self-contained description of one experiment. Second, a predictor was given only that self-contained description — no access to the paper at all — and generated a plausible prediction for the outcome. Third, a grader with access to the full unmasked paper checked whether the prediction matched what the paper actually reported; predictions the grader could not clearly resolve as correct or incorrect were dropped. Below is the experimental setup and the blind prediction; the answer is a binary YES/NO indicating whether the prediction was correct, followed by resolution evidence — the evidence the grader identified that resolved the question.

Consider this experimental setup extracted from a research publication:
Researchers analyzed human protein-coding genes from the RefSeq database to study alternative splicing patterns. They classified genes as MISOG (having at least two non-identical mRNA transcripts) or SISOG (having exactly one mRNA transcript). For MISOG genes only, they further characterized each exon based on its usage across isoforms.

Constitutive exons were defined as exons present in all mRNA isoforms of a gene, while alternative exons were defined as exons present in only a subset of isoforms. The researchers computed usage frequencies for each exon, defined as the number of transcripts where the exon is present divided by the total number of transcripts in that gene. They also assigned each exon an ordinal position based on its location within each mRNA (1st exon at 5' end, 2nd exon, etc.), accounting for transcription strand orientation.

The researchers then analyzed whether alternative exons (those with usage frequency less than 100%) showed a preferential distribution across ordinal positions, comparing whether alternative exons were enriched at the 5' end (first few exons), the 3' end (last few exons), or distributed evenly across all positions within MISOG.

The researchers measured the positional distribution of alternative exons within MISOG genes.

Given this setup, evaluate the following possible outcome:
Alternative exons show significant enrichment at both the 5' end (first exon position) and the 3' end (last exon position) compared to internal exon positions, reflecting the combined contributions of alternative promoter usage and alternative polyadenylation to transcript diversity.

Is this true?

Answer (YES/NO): NO